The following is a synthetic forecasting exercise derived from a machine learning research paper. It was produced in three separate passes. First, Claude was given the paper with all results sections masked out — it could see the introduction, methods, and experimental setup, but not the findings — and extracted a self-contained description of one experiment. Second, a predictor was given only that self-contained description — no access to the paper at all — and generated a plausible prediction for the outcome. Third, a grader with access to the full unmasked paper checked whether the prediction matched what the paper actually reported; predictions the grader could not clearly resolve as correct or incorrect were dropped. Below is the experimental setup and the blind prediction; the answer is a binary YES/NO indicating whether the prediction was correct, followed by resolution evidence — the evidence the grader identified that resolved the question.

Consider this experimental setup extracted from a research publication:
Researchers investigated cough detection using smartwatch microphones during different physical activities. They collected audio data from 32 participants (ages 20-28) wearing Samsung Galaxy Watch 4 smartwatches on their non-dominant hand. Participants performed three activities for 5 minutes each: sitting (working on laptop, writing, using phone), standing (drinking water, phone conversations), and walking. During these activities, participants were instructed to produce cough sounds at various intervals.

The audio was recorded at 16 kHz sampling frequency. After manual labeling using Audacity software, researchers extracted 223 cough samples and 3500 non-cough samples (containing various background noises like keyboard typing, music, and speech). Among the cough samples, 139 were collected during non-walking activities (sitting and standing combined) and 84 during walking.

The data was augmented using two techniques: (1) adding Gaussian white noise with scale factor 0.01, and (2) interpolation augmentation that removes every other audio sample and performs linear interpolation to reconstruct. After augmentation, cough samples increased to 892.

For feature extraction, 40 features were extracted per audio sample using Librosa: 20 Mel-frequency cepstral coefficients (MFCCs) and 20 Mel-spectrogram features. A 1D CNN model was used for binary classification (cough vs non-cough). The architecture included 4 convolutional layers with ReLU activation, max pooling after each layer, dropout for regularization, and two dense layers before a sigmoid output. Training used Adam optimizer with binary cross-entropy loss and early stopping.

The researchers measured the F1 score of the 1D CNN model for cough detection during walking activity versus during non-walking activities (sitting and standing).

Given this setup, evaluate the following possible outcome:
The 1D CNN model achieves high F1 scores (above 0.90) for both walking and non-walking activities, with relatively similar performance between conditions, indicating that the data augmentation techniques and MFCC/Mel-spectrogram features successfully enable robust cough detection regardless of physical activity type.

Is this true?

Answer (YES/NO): NO